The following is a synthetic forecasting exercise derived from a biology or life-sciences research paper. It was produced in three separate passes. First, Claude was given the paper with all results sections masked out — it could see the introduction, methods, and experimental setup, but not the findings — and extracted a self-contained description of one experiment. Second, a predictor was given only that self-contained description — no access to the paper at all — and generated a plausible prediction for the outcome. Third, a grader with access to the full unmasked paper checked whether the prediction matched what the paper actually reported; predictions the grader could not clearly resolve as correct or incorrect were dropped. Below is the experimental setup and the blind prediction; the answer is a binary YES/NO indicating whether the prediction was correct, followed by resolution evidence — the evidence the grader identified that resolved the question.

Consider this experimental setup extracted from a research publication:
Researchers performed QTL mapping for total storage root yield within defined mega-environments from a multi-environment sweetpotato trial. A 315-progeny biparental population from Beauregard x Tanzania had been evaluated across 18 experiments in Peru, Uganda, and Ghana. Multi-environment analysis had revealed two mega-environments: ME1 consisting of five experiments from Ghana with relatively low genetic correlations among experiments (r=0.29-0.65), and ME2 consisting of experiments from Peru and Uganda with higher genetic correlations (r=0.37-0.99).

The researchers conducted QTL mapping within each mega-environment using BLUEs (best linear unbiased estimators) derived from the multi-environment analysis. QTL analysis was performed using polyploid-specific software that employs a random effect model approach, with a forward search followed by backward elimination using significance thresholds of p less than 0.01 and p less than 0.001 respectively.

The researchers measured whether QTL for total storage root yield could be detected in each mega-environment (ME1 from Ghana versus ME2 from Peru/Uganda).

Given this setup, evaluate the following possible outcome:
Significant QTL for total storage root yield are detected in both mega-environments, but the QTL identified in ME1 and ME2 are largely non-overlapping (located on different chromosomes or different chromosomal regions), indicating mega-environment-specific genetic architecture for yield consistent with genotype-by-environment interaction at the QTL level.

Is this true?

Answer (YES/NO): NO